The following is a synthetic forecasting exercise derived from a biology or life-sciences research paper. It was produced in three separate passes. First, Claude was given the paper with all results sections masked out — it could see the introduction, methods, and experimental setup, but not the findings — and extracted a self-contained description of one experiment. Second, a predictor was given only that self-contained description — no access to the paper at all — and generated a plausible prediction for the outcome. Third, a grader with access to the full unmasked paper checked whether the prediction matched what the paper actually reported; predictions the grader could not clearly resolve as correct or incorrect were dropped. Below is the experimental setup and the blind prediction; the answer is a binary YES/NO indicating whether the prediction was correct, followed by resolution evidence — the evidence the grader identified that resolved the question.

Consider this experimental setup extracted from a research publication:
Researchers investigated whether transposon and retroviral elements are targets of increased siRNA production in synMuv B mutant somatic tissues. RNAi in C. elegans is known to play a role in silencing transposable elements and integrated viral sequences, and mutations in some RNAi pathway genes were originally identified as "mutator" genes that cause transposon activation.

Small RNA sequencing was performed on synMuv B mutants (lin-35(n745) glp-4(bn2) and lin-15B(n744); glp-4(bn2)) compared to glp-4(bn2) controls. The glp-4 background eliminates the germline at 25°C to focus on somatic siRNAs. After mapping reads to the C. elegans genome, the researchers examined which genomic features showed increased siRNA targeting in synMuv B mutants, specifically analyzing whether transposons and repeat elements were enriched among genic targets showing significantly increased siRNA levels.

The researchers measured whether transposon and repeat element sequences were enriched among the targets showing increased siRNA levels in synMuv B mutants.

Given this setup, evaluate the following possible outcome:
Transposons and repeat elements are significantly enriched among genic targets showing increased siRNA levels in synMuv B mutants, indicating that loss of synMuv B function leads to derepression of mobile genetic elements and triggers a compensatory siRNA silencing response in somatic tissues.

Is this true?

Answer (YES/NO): NO